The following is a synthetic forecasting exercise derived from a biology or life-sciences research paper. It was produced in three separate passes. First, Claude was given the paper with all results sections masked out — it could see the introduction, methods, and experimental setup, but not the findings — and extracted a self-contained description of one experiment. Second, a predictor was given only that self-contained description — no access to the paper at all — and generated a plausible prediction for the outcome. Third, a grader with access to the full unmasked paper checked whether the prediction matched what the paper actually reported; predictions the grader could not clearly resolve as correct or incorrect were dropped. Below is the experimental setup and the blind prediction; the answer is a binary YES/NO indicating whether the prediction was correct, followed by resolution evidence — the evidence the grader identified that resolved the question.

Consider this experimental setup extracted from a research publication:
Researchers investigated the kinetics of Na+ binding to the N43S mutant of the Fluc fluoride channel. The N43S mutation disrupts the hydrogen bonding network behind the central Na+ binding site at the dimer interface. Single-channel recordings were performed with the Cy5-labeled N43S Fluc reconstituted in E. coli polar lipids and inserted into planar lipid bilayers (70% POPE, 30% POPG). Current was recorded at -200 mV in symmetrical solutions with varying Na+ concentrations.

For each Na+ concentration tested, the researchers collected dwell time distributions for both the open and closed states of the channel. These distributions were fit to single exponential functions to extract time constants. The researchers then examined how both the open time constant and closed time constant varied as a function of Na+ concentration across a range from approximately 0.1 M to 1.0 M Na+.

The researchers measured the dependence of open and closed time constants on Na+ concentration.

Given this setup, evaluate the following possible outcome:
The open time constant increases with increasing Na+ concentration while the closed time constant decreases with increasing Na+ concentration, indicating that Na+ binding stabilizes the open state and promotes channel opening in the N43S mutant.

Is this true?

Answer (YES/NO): NO